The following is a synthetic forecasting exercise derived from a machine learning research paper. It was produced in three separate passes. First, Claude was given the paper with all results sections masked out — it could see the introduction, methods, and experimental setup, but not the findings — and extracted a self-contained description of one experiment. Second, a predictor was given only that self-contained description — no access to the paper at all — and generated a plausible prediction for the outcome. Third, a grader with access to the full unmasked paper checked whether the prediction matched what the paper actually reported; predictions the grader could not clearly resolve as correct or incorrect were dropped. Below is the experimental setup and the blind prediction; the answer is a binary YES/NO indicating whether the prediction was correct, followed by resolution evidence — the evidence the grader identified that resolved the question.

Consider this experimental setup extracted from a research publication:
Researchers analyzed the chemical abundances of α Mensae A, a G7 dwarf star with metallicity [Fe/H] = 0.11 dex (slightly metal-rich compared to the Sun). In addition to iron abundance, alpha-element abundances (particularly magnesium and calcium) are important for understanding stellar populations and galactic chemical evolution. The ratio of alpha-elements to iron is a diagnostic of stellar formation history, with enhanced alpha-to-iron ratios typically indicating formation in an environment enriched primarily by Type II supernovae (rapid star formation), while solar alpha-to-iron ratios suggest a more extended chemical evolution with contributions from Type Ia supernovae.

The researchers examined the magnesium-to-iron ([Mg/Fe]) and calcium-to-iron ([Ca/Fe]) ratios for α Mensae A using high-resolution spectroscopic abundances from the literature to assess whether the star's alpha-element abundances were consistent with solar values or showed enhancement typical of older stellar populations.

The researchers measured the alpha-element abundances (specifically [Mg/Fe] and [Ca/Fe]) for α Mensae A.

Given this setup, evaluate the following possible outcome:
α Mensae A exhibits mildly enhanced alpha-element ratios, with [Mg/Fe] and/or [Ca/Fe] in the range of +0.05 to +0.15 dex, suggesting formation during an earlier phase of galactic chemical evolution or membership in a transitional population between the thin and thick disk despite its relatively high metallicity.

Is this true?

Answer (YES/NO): NO